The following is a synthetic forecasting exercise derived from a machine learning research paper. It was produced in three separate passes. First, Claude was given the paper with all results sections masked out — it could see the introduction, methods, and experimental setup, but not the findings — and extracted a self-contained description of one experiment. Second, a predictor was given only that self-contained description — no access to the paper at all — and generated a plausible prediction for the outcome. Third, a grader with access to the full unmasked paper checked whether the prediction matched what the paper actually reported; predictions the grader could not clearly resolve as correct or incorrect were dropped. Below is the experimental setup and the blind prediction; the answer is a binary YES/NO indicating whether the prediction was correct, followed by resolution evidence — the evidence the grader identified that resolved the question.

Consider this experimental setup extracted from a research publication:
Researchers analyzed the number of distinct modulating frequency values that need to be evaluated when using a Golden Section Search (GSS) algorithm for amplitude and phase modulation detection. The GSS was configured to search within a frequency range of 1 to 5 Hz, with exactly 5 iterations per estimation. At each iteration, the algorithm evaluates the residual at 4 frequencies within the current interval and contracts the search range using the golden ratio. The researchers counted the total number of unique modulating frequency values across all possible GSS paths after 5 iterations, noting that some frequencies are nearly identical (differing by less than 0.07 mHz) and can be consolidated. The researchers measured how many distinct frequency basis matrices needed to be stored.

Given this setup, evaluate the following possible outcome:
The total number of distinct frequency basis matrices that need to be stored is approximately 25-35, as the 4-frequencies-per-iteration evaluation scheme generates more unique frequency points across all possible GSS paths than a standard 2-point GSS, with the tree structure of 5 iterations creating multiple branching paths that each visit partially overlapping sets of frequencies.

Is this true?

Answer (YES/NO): YES